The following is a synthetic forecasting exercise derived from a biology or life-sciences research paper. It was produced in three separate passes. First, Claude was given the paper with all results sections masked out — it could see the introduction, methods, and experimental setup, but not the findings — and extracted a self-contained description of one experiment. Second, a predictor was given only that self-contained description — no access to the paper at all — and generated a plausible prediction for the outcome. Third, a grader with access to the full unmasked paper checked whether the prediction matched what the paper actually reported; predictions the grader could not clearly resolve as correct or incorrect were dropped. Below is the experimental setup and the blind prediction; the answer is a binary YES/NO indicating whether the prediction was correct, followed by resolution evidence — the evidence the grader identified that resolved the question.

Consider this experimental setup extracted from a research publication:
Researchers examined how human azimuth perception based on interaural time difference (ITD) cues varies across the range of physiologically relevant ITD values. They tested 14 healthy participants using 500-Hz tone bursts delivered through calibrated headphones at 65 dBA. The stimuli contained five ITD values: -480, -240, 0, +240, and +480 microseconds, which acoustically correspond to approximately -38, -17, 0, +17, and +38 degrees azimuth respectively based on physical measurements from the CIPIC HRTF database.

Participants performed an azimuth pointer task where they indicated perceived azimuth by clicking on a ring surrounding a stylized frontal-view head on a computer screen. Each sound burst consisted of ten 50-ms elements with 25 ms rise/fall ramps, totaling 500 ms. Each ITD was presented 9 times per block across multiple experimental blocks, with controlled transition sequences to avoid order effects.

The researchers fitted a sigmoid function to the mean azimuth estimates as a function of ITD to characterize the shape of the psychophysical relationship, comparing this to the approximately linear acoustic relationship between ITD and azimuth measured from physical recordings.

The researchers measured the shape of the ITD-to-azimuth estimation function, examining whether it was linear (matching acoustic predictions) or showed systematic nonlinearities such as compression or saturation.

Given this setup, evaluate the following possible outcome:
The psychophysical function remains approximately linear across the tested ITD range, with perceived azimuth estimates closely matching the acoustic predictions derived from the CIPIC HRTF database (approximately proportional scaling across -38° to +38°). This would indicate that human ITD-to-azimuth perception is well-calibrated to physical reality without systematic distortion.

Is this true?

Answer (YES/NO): NO